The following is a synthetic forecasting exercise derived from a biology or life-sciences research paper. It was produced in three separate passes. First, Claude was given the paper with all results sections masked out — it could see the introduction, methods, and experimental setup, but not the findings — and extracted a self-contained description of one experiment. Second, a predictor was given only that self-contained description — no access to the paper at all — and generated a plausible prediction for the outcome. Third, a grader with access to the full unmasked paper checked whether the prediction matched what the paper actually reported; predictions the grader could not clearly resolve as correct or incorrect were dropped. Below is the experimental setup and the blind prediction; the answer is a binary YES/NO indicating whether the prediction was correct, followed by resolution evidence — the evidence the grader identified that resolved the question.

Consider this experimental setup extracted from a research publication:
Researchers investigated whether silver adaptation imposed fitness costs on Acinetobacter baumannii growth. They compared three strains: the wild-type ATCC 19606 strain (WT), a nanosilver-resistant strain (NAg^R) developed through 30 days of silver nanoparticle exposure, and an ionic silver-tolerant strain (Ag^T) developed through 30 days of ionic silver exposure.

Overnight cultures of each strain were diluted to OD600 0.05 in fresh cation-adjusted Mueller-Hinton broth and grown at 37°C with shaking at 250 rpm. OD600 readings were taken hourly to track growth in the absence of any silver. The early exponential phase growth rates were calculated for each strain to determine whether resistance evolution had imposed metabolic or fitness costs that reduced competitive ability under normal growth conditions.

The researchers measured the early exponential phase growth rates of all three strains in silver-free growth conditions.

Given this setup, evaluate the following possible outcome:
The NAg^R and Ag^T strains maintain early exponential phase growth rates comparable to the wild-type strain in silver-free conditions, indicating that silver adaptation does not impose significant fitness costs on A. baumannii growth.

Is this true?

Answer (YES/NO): YES